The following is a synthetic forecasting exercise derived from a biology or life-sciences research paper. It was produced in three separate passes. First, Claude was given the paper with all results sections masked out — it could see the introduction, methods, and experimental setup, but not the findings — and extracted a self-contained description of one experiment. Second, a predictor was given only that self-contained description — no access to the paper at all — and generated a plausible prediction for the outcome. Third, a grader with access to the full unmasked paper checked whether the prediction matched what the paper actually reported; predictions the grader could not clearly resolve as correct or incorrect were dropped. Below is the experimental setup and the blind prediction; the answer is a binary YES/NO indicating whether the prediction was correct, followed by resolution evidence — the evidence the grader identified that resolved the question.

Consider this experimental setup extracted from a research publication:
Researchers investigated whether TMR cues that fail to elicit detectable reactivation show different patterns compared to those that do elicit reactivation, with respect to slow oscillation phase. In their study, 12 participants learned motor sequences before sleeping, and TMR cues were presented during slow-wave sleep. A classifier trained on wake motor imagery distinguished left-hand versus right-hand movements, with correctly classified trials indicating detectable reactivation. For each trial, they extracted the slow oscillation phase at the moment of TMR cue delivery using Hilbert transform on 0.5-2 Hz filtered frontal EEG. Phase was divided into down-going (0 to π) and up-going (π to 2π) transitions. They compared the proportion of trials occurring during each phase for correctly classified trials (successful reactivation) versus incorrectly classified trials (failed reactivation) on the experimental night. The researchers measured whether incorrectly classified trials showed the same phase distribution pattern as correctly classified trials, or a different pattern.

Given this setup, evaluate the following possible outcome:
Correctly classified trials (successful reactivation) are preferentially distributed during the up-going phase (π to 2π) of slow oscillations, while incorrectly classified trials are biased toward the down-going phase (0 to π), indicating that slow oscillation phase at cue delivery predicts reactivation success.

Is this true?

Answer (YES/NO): NO